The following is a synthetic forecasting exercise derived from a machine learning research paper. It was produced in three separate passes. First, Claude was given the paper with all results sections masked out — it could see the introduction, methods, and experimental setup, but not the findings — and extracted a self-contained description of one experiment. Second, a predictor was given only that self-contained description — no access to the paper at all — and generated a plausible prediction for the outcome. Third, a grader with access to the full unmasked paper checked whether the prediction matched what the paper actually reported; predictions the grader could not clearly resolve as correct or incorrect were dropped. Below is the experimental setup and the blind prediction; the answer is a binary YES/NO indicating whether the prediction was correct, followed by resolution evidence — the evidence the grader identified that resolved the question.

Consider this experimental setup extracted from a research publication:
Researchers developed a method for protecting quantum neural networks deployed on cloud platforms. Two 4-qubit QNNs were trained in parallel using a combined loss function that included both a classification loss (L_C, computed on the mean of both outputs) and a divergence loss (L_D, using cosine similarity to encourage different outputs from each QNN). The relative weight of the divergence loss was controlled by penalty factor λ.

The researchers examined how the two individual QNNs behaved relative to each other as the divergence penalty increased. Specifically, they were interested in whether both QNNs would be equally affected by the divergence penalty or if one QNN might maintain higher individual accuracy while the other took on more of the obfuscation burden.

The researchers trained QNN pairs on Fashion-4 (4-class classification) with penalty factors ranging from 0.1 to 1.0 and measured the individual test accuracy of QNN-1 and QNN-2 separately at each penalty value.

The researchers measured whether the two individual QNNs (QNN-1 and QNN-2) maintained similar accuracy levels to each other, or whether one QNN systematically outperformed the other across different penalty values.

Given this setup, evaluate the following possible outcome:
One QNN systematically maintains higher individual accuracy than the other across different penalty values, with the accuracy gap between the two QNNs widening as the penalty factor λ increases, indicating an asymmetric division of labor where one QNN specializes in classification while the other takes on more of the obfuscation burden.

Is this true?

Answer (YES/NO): NO